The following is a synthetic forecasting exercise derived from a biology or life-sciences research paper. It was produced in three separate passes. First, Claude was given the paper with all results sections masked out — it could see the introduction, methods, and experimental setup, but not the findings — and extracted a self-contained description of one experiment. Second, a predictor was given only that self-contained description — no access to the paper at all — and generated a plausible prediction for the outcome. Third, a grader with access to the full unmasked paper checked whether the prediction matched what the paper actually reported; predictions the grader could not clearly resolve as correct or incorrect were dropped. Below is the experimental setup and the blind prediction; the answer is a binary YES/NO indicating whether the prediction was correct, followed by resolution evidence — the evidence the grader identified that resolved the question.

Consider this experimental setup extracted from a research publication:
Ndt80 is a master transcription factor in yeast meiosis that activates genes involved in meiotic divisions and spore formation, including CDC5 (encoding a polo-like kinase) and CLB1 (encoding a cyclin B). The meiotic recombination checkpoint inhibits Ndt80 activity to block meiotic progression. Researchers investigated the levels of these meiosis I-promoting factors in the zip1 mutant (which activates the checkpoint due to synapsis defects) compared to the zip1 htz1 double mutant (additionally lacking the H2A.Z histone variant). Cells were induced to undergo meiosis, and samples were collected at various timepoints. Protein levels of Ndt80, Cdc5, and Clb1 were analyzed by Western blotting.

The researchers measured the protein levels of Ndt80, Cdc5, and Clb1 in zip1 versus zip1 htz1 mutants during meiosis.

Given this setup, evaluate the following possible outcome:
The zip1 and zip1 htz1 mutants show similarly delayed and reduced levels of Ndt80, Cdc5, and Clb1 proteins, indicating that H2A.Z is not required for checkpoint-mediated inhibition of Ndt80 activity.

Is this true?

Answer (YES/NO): NO